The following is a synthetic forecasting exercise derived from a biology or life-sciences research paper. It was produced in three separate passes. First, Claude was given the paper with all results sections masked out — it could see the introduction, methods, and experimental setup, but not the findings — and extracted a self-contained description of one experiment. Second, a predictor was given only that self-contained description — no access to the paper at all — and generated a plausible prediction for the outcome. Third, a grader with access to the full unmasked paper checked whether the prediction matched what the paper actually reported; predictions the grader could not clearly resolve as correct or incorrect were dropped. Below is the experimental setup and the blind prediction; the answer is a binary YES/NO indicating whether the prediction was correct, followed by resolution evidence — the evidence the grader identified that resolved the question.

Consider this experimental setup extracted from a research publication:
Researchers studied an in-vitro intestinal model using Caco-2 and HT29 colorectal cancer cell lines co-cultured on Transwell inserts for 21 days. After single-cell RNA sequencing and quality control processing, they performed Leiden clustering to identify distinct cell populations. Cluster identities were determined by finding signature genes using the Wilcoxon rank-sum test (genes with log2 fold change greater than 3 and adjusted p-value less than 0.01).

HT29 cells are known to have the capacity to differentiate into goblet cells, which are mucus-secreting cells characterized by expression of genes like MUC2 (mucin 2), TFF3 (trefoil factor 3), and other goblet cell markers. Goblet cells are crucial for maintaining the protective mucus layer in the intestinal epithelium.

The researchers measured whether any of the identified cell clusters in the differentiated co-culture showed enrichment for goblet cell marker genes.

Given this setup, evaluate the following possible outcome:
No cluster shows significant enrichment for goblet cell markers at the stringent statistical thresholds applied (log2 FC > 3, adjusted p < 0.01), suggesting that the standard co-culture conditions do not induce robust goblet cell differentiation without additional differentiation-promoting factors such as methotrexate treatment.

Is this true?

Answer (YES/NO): NO